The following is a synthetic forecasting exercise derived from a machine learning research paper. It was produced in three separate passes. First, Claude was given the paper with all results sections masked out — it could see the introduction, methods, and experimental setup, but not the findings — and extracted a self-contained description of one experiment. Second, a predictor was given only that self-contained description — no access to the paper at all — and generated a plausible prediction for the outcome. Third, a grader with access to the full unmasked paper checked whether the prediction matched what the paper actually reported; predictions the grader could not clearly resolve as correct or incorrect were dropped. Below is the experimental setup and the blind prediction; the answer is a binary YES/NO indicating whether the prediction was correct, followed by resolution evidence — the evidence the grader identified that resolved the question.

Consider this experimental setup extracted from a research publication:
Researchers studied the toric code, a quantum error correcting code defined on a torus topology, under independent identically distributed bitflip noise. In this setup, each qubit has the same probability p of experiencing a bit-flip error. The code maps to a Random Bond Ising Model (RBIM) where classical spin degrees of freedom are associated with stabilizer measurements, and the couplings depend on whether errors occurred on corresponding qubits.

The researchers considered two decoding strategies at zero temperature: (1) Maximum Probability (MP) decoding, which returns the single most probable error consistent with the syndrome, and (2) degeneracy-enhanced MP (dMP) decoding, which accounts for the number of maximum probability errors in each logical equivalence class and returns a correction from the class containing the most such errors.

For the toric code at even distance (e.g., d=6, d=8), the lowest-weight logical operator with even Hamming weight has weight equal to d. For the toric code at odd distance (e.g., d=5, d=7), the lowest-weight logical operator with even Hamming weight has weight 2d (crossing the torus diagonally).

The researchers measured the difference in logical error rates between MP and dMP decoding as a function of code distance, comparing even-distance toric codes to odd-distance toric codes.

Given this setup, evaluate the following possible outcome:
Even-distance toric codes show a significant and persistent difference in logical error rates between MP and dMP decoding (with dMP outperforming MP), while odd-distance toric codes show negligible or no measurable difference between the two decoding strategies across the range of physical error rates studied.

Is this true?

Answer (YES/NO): NO